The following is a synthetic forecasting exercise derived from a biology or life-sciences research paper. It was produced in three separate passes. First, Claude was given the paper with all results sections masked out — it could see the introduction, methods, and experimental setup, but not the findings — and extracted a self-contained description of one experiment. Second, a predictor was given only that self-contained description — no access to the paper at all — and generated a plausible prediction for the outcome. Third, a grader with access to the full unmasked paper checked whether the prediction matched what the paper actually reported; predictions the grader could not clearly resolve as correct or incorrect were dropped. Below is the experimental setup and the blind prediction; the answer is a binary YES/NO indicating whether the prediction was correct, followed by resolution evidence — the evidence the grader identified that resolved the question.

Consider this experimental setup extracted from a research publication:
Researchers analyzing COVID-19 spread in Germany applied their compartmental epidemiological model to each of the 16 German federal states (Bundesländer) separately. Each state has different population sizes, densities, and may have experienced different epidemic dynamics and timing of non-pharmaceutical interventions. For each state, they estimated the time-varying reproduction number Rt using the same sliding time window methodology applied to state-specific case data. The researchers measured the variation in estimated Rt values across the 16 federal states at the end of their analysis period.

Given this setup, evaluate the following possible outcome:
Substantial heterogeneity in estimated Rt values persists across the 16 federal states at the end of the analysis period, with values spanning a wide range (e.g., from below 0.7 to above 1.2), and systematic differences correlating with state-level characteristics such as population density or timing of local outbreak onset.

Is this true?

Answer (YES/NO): NO